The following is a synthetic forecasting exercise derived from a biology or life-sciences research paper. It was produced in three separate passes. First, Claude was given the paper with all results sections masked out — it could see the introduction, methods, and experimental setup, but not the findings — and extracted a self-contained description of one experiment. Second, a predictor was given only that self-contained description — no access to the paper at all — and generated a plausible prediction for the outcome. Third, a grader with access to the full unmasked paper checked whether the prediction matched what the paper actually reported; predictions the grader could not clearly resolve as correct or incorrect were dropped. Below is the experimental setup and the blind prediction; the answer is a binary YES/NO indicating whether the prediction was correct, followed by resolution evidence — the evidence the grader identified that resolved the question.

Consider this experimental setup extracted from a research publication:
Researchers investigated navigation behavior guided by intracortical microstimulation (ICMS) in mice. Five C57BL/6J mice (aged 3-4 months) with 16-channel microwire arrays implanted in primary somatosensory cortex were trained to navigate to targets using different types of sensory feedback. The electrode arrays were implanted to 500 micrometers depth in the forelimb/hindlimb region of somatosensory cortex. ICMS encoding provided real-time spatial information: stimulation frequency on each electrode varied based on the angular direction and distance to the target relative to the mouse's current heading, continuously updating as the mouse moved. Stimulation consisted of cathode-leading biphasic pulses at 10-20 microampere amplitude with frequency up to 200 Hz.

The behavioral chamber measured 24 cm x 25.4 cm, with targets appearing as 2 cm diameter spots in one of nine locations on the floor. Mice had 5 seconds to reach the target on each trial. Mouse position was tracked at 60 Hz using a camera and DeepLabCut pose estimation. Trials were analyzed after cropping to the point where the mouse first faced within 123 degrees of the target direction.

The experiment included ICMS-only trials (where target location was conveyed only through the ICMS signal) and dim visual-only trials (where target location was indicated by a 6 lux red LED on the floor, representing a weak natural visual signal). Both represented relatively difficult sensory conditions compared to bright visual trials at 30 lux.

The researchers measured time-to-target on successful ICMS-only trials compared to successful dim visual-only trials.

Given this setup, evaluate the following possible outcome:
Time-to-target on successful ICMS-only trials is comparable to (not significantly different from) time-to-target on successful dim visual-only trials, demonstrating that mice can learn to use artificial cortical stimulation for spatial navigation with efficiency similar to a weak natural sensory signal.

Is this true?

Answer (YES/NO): YES